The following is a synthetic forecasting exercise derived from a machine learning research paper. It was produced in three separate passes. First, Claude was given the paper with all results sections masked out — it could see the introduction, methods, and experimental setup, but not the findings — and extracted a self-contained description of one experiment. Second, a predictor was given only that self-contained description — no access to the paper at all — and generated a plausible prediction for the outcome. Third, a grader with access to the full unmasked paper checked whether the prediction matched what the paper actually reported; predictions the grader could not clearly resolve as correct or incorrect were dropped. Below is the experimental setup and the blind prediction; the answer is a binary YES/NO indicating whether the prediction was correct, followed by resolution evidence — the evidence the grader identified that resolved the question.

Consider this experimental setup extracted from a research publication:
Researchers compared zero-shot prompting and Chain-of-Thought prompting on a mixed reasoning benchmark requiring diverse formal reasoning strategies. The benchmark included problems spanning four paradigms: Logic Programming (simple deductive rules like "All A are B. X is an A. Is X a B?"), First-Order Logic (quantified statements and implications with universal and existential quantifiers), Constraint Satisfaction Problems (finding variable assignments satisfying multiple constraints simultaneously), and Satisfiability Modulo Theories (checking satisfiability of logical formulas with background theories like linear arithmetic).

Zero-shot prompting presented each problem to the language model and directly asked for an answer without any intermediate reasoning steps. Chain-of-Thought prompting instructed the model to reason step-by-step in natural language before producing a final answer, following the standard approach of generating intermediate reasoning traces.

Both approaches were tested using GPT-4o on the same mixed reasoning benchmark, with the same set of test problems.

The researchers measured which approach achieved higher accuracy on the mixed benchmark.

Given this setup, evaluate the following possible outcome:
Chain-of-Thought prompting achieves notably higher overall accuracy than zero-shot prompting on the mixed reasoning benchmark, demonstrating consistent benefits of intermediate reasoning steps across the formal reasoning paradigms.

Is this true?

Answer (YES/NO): NO